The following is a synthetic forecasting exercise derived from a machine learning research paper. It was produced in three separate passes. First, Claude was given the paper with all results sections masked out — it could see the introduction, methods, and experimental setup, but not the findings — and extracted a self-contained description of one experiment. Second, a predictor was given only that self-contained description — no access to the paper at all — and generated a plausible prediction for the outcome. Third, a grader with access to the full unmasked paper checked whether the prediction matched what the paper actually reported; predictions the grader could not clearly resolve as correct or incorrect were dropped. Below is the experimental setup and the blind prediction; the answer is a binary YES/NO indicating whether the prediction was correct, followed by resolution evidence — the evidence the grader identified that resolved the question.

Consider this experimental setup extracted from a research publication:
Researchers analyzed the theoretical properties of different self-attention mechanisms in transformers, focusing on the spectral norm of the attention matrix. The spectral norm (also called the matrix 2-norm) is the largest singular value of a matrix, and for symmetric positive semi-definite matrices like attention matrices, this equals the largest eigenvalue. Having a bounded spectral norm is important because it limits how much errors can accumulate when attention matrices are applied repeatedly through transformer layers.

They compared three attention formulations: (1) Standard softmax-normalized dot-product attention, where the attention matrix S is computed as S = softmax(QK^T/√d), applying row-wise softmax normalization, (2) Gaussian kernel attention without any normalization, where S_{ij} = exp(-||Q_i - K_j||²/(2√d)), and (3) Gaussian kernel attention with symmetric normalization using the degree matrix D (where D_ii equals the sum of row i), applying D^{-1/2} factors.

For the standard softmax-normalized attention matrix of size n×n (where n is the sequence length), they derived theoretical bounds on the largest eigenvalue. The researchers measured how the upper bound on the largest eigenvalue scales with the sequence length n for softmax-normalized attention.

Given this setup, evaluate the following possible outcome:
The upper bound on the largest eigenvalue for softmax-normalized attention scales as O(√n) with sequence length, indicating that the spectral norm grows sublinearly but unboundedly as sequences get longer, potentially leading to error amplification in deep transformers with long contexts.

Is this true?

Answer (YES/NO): NO